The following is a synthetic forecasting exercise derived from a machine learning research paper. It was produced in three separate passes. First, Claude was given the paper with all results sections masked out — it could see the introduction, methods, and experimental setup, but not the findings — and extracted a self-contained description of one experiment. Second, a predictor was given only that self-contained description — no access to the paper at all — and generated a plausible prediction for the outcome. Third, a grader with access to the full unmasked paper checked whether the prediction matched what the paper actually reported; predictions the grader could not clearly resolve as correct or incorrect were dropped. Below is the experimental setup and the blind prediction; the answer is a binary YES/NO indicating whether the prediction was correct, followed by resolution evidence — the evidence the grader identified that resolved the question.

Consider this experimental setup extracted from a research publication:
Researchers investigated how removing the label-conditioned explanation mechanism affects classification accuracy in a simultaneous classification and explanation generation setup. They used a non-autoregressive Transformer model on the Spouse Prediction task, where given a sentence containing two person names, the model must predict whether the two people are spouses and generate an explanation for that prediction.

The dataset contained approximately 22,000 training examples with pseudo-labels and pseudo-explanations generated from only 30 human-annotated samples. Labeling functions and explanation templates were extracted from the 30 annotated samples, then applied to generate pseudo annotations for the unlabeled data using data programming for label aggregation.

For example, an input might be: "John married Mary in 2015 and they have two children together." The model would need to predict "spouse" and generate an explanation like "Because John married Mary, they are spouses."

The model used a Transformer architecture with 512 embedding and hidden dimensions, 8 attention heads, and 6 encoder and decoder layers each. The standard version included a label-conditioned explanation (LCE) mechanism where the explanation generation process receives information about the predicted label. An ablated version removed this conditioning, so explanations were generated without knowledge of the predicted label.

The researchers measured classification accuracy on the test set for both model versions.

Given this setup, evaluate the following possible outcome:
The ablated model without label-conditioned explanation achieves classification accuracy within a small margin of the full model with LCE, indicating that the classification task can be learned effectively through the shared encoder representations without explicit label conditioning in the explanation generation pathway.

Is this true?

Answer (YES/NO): NO